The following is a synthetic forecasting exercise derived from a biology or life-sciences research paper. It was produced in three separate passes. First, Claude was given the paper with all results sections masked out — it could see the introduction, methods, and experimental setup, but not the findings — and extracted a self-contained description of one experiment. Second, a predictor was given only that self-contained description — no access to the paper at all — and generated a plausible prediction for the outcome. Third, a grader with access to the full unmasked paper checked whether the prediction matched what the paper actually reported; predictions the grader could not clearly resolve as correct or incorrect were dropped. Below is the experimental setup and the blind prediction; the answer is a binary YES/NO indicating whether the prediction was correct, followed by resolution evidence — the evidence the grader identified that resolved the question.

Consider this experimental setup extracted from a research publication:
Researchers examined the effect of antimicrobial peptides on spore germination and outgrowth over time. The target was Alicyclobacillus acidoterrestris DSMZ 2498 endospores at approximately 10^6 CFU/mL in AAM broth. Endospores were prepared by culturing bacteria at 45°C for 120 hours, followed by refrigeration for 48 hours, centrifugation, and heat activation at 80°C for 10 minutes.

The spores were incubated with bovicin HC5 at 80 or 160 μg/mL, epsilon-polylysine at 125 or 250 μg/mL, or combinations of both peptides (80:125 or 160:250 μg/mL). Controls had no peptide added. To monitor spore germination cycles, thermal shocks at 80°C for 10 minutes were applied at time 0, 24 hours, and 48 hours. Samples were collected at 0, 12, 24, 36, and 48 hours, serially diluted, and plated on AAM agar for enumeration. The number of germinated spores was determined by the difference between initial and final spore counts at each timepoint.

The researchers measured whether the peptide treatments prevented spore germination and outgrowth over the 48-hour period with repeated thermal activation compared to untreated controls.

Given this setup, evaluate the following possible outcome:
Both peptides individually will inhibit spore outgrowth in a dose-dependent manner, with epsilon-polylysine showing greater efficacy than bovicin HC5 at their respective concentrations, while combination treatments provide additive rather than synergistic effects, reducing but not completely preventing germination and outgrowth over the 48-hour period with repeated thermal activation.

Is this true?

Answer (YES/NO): NO